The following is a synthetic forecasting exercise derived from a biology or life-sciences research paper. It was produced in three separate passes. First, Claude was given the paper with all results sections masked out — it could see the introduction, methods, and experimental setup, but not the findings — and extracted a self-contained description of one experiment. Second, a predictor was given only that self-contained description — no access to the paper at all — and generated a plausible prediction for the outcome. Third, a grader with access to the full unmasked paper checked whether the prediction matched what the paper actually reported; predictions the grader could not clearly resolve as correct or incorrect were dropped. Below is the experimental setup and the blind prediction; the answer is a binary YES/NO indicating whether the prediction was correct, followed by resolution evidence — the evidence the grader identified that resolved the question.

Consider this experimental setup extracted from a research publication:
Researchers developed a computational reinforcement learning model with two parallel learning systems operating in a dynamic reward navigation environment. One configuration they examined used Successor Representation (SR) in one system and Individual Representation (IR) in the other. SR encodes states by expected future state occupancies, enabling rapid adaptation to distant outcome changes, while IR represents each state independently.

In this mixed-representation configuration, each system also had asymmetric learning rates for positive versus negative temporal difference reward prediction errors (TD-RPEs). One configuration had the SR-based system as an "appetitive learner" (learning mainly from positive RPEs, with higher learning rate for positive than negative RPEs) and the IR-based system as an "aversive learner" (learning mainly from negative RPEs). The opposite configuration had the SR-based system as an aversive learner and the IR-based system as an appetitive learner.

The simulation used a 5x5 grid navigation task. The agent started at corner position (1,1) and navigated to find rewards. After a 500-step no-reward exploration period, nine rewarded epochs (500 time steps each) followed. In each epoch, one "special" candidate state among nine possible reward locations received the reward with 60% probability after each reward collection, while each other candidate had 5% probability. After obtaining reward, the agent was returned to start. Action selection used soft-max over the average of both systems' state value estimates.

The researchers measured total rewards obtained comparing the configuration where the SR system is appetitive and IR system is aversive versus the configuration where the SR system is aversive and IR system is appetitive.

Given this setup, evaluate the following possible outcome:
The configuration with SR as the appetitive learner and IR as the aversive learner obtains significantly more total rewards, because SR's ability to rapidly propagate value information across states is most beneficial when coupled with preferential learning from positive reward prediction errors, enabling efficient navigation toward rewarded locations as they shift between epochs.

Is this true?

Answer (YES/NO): YES